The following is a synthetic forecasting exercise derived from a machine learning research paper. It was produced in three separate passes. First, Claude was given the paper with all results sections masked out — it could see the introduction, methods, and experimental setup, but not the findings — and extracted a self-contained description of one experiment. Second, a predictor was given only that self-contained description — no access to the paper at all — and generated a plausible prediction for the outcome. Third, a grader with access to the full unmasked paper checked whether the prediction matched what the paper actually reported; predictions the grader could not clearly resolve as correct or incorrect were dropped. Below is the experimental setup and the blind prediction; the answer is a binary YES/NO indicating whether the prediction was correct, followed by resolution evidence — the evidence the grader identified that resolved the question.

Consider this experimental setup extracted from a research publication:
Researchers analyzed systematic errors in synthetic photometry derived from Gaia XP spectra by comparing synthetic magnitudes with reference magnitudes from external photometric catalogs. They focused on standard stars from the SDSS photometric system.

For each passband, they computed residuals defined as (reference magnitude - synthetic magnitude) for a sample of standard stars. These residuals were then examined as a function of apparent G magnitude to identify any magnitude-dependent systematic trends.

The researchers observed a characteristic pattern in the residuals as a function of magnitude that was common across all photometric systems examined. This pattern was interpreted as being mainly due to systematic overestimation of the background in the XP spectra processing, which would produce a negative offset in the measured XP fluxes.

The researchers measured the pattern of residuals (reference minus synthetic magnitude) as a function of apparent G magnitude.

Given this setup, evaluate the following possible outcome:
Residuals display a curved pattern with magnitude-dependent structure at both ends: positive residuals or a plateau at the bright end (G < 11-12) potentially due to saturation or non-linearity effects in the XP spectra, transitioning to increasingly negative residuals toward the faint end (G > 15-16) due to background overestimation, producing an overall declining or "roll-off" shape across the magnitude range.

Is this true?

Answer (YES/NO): YES